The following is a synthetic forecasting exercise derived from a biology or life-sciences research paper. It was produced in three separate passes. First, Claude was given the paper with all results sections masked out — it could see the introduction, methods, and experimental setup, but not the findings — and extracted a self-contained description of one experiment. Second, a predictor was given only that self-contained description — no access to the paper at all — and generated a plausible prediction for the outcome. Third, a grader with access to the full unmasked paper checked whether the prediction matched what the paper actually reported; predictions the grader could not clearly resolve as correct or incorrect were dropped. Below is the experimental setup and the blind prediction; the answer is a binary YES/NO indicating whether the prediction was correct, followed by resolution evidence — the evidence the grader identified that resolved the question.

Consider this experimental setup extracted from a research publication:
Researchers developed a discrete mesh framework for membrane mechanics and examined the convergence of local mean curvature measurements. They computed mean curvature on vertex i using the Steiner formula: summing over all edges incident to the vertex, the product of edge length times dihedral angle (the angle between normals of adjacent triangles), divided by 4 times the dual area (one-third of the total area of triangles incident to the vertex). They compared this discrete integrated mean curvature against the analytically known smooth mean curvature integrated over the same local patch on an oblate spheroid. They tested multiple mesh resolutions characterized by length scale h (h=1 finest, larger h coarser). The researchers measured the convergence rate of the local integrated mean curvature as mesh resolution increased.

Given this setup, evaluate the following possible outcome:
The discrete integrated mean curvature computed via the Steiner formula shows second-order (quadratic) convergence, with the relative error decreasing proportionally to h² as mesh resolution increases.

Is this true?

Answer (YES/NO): YES